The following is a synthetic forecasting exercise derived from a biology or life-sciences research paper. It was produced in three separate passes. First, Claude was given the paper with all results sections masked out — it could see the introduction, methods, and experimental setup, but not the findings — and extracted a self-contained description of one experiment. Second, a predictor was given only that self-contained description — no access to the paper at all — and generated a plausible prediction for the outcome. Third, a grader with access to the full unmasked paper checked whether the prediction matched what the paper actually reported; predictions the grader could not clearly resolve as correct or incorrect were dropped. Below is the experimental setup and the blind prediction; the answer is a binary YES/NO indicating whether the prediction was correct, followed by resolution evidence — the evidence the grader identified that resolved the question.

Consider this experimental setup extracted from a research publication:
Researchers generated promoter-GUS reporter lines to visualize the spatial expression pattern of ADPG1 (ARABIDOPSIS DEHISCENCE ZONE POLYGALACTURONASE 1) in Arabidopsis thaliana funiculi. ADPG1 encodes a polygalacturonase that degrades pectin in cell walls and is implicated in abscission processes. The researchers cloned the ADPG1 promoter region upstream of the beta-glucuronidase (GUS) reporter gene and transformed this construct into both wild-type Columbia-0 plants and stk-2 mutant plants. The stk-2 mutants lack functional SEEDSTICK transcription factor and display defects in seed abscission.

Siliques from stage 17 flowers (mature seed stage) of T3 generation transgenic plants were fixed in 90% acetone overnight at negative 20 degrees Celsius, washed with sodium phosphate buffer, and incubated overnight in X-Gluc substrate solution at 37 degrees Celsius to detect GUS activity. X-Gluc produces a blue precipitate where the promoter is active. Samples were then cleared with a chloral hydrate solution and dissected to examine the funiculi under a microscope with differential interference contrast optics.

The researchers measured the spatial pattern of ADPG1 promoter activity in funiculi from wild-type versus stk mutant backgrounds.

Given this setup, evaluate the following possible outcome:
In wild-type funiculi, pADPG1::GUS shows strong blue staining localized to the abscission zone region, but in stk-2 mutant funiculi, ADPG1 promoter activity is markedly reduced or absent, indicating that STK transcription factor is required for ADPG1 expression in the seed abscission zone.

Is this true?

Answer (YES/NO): YES